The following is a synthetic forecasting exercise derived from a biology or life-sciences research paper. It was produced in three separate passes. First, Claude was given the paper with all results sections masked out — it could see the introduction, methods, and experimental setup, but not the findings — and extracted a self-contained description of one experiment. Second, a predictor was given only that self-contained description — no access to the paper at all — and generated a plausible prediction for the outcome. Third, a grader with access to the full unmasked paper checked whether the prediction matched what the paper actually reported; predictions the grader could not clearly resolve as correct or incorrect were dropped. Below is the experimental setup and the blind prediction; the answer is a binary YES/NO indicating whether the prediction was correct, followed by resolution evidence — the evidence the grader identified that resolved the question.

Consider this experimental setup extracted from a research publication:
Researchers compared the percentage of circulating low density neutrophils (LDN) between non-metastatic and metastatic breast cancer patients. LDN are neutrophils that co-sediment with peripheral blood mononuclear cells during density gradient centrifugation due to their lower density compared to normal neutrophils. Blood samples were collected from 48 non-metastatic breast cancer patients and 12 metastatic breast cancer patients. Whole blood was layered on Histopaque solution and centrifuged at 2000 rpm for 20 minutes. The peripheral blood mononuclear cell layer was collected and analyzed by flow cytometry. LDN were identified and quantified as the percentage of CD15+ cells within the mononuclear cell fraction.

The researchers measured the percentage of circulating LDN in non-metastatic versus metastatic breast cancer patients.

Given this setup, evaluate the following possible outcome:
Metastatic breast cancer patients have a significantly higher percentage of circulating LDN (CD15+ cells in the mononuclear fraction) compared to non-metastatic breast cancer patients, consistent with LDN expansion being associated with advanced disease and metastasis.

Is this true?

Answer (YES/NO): YES